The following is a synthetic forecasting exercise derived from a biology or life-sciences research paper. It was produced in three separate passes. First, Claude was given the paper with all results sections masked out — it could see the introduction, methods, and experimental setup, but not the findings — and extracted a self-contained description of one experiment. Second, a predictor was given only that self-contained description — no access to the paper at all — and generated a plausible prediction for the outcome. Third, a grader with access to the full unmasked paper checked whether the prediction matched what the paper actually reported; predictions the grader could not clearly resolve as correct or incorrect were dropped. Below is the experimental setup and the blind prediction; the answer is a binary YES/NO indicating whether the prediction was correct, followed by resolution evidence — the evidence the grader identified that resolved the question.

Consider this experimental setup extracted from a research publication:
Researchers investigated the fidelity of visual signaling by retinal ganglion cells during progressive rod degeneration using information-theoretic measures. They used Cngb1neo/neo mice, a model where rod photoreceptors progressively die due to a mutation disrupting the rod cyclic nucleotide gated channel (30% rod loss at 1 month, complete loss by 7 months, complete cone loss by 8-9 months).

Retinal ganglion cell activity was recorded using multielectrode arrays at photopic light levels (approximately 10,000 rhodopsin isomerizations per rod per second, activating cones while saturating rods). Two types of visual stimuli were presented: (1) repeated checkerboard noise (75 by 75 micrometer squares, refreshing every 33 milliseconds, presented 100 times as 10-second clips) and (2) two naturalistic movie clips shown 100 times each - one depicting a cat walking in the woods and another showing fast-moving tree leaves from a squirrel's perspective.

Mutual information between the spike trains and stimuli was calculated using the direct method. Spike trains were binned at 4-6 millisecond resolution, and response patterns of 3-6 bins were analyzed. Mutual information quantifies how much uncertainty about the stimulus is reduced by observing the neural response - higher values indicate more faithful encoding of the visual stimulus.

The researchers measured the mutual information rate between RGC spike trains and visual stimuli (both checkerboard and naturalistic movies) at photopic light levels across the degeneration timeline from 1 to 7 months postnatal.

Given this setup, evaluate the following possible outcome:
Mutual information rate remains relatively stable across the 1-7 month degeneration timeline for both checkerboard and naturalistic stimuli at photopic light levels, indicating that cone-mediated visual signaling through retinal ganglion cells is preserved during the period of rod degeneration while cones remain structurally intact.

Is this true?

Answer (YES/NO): NO